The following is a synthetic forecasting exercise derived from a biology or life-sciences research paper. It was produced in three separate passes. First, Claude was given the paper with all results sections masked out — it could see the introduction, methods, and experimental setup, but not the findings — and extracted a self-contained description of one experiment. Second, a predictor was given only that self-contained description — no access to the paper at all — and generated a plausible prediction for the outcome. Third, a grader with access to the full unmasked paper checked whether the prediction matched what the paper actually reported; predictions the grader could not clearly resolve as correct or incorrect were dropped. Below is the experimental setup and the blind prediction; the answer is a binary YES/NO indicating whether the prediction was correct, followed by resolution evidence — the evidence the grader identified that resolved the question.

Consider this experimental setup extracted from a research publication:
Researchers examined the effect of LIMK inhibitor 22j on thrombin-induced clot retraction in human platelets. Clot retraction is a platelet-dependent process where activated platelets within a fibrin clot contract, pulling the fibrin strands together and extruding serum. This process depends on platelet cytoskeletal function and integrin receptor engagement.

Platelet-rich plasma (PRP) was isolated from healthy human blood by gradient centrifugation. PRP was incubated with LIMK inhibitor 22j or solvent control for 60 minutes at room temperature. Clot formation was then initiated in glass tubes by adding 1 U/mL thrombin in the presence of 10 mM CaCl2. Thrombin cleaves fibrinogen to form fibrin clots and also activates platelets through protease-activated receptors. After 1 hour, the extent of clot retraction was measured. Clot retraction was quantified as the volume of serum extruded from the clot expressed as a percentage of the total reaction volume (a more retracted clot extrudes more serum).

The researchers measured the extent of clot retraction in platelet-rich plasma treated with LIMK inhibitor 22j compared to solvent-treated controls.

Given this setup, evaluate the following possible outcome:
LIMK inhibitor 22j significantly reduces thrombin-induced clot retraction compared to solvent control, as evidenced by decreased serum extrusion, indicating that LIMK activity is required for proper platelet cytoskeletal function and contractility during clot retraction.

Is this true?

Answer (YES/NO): YES